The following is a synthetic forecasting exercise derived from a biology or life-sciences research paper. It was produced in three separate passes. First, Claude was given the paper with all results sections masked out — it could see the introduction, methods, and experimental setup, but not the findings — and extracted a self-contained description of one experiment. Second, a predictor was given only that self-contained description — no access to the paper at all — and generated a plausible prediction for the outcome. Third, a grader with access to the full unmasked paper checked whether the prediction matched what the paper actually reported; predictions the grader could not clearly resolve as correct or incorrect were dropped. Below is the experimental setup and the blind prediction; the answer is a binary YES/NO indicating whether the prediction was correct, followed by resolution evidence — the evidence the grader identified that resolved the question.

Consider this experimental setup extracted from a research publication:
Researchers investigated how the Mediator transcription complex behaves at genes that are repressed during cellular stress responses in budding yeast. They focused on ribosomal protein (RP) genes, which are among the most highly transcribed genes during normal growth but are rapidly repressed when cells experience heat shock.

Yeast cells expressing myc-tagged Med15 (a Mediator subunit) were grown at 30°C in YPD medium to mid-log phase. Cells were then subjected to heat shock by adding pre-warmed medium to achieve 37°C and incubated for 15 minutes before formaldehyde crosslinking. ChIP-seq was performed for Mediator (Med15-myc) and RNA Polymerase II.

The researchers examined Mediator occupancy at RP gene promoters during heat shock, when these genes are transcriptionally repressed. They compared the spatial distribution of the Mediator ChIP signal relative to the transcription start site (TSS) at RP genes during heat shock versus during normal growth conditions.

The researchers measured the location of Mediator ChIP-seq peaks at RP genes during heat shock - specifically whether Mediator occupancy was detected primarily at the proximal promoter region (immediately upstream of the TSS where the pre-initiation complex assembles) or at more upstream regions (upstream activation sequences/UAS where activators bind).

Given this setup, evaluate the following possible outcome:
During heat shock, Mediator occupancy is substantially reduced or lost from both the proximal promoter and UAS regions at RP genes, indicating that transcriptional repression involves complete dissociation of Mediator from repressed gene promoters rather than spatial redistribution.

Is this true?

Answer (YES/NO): NO